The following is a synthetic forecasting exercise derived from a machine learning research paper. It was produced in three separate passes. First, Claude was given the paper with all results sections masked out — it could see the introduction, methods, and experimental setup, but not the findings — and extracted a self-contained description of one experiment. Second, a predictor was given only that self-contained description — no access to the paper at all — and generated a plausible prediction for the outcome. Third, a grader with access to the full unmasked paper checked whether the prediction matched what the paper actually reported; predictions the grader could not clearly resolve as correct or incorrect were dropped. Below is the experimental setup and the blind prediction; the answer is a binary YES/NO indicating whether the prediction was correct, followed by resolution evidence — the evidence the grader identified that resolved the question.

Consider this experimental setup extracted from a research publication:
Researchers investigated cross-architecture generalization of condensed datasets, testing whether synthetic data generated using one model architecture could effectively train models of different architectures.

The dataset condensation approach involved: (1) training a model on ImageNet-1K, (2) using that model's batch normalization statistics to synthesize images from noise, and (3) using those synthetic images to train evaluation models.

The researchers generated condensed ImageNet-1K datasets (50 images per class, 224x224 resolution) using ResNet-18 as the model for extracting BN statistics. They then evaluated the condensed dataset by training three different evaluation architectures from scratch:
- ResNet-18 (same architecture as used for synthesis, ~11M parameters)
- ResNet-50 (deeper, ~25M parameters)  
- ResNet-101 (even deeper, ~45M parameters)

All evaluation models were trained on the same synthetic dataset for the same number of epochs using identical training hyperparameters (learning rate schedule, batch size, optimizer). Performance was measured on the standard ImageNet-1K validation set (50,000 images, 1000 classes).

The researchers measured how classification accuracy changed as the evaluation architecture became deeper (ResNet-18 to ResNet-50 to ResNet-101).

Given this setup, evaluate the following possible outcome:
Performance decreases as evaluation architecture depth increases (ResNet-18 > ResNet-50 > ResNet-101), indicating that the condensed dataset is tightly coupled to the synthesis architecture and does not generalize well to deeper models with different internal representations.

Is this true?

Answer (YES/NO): NO